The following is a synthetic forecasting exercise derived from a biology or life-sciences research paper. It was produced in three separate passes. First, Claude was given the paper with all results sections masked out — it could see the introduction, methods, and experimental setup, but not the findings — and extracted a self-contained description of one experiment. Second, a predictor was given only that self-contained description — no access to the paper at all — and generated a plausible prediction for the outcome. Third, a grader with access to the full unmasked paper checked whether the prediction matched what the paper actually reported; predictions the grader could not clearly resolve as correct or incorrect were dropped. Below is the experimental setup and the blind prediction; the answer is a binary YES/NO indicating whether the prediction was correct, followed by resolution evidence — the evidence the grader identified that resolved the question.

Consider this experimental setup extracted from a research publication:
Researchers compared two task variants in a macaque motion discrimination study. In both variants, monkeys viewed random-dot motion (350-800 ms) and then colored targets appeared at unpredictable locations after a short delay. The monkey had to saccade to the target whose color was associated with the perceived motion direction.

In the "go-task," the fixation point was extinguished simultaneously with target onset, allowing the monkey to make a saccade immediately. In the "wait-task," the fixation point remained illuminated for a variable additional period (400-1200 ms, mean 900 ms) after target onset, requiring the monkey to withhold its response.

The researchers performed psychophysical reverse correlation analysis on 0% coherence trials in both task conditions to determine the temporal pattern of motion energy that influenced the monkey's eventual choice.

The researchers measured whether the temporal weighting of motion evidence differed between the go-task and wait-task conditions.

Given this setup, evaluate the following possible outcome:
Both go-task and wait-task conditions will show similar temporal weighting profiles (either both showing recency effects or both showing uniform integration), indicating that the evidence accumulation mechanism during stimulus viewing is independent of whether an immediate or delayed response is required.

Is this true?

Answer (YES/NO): NO